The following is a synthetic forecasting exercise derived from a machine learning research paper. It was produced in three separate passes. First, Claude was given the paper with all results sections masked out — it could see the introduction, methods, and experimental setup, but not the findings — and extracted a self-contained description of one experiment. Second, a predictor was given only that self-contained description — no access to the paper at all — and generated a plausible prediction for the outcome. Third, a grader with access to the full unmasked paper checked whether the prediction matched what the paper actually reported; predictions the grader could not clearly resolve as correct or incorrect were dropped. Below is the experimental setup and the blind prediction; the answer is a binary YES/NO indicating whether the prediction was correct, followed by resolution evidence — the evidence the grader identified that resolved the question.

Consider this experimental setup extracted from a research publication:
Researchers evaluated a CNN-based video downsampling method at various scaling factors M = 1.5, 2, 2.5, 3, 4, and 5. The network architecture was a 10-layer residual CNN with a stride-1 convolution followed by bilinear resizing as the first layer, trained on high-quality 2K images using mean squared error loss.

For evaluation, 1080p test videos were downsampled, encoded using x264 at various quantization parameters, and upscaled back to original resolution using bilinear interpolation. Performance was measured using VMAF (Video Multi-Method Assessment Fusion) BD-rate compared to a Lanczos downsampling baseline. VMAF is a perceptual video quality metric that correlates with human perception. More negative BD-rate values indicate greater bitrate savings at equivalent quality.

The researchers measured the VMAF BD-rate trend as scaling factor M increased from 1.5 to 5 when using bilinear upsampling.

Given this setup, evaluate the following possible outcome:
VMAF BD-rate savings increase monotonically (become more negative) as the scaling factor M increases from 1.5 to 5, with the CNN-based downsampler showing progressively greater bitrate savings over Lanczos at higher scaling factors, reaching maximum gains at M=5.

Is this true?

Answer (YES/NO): YES